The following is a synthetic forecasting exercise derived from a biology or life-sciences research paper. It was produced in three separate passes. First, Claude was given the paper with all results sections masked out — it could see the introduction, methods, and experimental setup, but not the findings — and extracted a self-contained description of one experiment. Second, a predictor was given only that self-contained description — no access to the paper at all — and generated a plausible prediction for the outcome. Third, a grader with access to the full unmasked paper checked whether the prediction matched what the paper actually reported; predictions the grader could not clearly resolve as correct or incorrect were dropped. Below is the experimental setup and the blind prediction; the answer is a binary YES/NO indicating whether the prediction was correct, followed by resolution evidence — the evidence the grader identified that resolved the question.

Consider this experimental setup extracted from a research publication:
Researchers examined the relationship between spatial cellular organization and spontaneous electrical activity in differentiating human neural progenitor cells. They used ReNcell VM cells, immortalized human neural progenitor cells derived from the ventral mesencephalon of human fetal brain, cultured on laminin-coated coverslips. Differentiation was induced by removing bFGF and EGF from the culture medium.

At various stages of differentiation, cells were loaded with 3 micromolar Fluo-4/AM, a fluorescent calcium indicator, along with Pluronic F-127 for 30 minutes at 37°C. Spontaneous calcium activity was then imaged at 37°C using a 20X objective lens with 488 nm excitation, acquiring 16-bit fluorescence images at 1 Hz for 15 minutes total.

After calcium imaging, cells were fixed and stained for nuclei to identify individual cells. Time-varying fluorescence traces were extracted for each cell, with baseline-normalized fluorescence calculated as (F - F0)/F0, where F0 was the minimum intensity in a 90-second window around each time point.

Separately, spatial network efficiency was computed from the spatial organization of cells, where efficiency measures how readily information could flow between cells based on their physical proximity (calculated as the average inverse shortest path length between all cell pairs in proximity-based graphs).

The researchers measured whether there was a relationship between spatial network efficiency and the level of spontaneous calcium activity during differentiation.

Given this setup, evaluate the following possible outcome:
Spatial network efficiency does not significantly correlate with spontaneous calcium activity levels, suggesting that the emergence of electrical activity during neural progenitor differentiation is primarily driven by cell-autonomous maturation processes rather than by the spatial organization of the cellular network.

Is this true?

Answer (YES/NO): NO